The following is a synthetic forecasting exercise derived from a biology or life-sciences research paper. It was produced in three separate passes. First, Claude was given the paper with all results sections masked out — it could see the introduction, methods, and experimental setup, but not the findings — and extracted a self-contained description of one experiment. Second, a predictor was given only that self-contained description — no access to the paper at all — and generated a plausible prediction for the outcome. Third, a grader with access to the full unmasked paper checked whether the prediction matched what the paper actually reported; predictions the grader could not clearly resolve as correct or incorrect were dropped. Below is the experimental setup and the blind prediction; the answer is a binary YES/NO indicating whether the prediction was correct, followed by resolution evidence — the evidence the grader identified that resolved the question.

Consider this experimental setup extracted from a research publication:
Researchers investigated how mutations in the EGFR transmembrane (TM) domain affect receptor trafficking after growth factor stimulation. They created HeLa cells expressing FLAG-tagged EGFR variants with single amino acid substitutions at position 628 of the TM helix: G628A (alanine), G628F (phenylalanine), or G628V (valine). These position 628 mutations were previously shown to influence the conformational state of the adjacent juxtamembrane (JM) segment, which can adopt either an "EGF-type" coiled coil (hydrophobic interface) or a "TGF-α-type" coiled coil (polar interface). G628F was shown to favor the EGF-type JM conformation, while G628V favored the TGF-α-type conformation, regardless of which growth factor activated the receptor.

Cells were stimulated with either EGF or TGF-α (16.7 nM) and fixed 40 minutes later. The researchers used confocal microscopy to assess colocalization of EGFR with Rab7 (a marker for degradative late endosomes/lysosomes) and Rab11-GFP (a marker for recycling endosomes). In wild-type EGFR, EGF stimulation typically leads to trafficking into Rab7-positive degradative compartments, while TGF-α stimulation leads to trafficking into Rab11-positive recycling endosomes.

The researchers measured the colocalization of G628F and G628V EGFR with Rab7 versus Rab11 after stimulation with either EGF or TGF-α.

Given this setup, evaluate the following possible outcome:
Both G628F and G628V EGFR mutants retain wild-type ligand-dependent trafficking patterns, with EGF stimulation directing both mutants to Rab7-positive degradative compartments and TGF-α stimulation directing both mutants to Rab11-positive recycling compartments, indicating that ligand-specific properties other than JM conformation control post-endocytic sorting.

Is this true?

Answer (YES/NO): NO